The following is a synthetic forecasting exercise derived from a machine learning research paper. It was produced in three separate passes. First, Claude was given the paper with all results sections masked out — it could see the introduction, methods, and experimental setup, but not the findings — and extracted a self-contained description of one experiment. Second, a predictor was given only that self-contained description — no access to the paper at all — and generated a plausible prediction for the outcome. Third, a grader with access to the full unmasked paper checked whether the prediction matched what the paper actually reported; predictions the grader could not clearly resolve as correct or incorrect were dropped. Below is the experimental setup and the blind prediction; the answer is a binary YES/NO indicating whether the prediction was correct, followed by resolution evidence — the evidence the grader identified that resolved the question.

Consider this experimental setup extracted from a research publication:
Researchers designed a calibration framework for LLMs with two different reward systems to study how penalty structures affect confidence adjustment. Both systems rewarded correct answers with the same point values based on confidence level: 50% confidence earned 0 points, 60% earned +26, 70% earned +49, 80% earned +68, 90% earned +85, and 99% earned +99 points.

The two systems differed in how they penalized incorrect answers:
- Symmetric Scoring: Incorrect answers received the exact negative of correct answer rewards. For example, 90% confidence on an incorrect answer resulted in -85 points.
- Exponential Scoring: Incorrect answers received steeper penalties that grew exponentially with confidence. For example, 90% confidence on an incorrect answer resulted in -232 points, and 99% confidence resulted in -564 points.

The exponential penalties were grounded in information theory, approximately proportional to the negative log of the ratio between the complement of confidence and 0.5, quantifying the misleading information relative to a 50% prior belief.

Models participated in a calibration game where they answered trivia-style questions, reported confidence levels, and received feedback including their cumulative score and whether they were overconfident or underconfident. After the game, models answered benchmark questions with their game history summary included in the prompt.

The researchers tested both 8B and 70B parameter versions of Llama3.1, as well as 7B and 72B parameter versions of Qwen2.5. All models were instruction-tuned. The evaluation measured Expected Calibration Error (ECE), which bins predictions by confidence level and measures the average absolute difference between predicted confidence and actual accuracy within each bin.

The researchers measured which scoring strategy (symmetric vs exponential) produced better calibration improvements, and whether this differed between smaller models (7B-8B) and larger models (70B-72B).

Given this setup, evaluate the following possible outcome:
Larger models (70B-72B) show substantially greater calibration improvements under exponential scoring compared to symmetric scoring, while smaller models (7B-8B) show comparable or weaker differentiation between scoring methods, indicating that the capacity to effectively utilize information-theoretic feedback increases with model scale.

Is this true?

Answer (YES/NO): NO